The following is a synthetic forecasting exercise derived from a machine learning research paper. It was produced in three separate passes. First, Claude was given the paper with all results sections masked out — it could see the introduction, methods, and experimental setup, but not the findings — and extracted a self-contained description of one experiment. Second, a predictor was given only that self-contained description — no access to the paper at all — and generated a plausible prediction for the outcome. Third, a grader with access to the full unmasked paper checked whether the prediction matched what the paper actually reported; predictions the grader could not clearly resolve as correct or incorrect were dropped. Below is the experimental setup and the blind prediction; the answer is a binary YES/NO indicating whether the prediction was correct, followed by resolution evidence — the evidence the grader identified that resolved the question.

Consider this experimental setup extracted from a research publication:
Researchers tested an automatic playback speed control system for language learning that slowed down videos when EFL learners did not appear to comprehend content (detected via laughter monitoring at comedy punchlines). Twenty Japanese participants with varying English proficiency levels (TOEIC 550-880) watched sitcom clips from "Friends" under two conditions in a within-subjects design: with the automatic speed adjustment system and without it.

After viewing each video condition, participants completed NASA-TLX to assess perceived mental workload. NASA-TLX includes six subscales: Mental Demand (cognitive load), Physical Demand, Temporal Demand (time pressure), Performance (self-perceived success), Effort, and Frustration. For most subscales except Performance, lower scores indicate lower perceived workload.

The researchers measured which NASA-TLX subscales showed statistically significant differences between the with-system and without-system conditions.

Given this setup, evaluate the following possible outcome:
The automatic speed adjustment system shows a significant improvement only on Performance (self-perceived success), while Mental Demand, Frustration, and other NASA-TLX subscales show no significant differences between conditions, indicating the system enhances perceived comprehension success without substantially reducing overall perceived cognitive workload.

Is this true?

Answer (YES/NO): NO